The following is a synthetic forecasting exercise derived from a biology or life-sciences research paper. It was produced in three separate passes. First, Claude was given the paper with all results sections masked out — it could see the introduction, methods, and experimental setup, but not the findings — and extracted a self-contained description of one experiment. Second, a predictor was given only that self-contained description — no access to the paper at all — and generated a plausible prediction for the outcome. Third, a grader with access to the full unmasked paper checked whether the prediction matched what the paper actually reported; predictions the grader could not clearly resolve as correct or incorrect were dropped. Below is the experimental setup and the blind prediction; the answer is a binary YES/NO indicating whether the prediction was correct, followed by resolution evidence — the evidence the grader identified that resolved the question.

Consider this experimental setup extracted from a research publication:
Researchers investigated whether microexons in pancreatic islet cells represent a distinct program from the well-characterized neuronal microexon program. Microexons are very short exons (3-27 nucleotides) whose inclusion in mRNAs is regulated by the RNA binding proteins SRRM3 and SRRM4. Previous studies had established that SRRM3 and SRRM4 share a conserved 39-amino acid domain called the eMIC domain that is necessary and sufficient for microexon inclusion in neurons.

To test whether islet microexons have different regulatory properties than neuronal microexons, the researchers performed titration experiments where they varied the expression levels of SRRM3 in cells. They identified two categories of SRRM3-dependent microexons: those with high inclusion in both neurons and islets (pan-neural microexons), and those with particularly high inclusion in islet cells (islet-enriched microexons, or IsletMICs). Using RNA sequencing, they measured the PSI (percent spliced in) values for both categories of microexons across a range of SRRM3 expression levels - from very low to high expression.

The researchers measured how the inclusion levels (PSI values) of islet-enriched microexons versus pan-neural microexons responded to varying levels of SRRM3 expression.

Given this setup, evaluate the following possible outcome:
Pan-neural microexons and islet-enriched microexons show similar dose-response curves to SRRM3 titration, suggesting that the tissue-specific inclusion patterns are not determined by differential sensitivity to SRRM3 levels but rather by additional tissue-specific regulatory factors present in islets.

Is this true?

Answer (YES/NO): NO